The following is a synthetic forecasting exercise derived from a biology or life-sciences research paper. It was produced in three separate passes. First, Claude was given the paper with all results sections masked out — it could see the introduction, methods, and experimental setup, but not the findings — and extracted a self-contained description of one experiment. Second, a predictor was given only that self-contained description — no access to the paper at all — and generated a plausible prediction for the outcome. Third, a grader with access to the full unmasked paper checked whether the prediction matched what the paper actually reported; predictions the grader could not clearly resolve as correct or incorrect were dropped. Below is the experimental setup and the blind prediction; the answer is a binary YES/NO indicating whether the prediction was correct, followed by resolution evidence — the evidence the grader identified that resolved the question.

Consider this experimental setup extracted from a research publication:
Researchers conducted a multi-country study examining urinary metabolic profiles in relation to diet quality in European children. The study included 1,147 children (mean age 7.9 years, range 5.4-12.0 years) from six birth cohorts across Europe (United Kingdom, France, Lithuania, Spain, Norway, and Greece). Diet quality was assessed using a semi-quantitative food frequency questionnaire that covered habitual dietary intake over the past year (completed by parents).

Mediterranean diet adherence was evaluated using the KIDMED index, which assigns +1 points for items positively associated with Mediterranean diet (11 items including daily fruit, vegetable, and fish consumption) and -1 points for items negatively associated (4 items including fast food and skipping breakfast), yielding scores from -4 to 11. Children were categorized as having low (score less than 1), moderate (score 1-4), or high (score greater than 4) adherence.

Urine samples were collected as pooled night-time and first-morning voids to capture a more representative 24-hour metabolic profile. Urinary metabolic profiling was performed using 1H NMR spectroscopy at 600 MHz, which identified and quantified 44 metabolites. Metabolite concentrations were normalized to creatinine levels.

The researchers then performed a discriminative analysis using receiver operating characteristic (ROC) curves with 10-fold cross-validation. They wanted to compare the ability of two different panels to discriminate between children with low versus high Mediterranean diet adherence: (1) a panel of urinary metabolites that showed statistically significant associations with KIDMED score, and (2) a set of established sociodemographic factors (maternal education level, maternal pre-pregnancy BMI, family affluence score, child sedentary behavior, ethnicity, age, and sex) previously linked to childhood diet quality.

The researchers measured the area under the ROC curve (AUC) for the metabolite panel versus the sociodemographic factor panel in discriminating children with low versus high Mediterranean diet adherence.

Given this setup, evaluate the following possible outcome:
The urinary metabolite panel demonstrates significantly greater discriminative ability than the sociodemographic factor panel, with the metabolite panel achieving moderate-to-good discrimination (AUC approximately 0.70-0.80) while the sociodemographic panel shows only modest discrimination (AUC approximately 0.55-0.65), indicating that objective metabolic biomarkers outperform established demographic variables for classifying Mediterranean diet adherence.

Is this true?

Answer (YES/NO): NO